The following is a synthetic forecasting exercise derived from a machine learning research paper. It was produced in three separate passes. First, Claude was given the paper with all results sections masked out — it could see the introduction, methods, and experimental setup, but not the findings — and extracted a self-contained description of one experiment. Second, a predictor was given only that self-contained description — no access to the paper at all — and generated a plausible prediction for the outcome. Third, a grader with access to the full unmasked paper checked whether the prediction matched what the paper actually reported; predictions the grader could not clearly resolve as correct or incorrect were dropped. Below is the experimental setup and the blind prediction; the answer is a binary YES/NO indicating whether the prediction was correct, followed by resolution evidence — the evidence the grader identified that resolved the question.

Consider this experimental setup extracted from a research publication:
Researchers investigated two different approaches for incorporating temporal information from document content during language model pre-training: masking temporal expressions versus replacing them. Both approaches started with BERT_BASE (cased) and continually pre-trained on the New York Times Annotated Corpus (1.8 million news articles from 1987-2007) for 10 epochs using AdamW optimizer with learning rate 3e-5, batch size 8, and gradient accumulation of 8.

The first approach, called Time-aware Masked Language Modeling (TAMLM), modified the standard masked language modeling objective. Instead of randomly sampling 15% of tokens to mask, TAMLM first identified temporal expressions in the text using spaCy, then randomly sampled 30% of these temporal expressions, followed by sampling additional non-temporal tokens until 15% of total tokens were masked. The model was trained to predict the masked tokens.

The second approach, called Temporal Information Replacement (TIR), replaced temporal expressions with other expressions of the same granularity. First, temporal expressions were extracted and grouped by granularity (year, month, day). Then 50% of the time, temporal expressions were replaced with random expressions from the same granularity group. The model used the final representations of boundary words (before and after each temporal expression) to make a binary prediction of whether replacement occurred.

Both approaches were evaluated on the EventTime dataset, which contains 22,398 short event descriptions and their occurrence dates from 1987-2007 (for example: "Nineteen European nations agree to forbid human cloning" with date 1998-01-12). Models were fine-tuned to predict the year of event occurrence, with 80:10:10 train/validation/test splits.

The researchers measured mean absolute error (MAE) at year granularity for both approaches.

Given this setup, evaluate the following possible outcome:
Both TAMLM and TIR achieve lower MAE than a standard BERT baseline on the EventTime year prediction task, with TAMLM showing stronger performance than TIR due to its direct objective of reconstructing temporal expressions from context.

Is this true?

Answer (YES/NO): NO